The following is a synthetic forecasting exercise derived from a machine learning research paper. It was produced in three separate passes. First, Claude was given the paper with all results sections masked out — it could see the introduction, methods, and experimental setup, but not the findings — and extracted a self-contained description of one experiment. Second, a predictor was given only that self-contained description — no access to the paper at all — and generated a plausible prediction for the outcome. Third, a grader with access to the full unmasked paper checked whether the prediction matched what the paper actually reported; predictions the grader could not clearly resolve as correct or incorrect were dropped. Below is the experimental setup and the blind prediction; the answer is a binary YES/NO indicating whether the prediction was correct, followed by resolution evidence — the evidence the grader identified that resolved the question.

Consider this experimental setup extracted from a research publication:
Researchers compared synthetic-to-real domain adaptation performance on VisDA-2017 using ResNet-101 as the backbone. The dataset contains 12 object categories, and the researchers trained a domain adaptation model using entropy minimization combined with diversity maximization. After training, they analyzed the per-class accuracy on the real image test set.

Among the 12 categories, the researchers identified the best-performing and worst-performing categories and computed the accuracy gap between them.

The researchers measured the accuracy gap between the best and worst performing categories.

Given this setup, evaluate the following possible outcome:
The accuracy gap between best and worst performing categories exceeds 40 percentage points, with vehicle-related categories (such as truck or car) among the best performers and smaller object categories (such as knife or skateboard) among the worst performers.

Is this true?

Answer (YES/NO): NO